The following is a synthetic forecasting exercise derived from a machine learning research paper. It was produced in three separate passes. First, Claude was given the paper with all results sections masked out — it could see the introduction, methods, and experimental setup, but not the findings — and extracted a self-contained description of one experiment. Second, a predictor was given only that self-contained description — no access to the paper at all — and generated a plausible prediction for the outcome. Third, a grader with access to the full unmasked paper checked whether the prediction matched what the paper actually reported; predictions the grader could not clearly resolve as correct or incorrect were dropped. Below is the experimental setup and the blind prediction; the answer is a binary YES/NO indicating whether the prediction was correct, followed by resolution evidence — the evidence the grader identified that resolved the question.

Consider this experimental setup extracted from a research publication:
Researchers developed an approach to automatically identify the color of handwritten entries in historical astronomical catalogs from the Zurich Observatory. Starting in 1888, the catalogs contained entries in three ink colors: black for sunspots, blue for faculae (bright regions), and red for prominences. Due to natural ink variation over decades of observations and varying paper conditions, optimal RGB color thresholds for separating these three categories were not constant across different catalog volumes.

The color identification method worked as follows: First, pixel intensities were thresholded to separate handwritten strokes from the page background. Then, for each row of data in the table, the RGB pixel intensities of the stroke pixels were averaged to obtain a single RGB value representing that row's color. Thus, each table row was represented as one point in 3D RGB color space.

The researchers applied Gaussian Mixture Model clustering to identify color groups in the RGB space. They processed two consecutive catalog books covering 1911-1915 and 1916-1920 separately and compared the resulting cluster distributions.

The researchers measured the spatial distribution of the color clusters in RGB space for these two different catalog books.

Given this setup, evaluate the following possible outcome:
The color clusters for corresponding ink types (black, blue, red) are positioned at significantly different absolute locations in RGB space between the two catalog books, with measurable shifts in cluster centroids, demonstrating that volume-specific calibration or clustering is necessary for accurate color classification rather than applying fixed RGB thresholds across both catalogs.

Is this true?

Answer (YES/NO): YES